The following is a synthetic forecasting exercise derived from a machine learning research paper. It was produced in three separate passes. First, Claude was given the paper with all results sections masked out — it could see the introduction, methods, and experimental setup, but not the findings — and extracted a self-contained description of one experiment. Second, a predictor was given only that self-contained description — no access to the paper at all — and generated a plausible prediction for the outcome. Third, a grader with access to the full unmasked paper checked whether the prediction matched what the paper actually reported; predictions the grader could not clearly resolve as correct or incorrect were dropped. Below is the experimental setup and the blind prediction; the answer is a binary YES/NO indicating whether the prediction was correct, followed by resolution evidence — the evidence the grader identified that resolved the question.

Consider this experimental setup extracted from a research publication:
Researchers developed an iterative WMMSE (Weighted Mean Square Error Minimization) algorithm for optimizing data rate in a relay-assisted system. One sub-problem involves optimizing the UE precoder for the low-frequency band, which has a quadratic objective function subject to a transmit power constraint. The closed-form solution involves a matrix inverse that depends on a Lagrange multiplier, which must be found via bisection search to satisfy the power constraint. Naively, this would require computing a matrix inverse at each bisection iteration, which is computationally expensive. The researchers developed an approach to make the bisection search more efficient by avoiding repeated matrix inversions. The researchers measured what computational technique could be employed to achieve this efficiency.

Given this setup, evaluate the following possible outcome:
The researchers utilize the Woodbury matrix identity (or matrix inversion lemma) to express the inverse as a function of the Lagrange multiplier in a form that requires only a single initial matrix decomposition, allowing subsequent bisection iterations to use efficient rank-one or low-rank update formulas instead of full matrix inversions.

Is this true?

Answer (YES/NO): NO